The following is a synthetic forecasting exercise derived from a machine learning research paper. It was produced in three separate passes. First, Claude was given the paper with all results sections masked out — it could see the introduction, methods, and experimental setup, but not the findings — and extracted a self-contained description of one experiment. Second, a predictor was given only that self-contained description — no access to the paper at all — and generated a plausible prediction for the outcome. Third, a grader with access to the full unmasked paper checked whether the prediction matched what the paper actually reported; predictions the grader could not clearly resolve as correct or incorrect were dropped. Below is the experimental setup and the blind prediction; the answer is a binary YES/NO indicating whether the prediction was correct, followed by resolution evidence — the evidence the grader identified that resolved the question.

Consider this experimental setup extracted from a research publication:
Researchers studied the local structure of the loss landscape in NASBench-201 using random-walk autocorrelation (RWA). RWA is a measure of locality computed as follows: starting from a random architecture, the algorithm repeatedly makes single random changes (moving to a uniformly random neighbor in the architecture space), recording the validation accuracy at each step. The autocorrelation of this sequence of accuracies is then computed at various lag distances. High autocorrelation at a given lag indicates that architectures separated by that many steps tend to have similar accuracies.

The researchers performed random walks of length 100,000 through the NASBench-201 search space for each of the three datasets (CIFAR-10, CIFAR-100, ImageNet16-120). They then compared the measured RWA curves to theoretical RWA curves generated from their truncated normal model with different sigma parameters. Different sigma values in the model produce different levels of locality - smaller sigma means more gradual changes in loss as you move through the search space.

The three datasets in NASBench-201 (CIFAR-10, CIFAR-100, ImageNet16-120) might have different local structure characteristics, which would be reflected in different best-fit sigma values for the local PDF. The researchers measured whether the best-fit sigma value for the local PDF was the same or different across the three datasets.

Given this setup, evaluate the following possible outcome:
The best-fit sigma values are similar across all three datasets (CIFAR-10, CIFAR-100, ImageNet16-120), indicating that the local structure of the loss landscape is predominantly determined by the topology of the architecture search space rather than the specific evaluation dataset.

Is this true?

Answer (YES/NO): YES